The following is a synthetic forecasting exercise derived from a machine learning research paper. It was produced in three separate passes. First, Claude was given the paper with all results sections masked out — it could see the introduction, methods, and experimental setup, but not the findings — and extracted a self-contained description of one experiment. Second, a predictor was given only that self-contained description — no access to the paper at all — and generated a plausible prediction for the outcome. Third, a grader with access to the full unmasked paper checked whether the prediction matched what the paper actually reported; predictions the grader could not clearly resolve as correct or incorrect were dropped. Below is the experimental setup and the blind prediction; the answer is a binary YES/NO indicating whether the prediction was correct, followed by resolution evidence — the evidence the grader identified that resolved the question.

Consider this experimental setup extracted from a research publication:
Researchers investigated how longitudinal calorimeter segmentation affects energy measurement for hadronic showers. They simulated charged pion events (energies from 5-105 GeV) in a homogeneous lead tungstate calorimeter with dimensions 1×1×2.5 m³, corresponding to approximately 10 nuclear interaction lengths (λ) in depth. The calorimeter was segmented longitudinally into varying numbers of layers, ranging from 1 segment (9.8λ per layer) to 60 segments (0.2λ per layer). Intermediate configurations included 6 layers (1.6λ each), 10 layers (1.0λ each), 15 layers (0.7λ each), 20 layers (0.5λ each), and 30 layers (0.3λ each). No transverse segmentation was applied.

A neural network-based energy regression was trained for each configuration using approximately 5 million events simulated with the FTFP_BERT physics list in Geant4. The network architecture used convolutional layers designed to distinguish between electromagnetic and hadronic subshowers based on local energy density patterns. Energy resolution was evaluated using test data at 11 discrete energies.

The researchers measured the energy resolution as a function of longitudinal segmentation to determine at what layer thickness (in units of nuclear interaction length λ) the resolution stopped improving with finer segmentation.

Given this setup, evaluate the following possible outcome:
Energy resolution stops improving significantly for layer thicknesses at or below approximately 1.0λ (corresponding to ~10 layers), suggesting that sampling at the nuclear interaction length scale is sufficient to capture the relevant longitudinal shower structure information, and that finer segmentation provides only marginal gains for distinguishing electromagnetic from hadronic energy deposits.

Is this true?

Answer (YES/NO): NO